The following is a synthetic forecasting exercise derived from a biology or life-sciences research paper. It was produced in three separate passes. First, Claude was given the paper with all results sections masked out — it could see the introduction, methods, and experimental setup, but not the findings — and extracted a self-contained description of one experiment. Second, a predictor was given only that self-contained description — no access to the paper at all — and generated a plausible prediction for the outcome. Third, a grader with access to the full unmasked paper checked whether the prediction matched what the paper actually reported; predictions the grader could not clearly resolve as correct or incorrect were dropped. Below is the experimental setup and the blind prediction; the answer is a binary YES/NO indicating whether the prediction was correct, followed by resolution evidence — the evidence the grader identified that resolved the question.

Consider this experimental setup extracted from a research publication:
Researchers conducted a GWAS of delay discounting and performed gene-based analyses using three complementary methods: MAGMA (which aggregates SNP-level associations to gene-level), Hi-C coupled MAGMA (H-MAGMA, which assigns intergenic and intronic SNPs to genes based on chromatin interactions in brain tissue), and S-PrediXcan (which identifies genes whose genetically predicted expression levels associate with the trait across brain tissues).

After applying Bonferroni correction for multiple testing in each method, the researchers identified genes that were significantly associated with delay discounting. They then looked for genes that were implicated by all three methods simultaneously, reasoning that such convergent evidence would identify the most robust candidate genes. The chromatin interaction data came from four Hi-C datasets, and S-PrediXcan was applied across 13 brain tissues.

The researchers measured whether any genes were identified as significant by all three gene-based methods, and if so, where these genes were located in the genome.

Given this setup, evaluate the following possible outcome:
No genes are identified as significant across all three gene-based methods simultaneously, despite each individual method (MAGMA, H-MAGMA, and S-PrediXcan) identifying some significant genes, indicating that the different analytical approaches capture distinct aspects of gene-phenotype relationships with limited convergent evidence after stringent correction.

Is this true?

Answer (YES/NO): NO